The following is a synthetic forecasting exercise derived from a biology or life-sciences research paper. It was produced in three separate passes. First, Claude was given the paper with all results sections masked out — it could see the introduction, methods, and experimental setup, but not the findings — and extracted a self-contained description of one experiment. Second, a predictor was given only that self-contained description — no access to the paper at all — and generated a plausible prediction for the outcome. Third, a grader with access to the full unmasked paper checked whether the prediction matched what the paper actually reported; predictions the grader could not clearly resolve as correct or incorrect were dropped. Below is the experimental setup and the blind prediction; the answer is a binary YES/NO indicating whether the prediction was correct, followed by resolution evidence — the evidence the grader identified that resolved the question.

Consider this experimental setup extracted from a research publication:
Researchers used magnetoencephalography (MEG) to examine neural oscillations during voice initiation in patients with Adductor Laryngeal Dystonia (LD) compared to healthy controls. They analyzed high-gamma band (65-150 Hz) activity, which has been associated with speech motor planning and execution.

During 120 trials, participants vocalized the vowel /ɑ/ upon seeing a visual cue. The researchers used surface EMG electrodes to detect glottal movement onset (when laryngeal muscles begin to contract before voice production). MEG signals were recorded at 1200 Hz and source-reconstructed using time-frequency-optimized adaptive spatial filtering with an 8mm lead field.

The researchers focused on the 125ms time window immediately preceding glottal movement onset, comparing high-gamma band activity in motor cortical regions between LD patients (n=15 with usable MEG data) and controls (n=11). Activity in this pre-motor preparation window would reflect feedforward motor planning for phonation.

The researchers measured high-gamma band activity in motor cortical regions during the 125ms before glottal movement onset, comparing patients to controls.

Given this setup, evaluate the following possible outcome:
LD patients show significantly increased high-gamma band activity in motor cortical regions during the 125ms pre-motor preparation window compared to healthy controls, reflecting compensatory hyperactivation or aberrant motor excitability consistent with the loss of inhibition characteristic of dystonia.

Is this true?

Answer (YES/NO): NO